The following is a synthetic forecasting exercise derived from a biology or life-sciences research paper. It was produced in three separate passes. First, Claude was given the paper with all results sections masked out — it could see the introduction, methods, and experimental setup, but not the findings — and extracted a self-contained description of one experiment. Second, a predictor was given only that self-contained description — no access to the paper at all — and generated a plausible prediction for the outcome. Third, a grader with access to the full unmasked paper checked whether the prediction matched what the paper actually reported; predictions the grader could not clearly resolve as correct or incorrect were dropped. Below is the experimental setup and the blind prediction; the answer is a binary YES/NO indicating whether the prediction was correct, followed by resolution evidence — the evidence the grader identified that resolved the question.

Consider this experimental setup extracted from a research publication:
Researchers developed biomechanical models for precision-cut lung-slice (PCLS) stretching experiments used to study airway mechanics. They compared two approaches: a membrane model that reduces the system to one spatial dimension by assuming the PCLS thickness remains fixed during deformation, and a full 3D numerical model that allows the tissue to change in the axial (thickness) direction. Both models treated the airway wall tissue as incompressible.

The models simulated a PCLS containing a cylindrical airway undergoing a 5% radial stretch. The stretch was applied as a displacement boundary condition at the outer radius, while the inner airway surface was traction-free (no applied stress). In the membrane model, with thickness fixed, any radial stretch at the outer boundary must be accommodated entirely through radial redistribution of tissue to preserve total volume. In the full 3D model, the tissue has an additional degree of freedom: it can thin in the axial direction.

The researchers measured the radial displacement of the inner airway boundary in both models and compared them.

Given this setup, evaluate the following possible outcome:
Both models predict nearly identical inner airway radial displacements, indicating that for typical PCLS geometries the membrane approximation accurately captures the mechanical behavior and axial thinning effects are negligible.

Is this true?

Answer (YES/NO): NO